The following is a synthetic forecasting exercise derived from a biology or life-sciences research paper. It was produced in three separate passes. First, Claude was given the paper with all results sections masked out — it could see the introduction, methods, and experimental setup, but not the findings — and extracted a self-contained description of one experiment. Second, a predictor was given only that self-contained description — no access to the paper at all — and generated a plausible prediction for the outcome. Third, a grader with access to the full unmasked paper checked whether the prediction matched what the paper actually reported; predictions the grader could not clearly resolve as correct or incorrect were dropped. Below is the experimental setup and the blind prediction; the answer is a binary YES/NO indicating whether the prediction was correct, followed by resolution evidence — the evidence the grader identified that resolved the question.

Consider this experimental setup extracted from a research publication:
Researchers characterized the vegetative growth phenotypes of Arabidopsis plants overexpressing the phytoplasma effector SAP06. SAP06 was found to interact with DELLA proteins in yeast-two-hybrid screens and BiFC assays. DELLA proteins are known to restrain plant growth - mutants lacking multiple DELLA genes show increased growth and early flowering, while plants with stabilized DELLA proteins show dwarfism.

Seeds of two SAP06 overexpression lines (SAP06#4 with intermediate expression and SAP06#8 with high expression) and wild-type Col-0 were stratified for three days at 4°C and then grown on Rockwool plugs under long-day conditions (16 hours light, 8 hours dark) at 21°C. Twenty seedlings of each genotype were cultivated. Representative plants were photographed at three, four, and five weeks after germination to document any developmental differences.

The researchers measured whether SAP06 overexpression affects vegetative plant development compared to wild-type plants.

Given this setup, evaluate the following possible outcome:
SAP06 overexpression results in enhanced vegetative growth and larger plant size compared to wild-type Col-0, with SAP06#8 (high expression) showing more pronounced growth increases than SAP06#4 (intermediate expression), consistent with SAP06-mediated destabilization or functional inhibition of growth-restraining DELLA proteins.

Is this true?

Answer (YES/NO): NO